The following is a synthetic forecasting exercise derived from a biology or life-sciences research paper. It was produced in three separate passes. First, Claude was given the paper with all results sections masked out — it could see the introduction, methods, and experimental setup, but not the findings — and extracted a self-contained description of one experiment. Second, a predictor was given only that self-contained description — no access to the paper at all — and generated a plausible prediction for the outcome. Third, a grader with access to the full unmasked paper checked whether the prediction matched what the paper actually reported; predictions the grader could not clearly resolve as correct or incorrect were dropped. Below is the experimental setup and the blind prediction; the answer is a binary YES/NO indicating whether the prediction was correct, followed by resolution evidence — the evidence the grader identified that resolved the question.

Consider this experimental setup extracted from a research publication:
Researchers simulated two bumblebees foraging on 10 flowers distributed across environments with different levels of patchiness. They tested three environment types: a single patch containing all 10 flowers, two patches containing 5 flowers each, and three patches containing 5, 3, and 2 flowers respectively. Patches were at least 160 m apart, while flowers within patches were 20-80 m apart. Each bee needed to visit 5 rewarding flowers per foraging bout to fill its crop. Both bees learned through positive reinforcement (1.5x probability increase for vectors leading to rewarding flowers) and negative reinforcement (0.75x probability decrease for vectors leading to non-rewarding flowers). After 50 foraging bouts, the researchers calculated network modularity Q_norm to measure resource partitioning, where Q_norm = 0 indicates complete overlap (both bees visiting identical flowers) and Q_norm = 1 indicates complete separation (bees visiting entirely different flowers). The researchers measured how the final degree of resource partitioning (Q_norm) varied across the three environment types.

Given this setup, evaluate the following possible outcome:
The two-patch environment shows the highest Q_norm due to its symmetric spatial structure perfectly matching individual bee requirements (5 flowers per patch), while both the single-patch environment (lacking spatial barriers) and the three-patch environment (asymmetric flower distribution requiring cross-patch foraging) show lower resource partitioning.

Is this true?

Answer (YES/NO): NO